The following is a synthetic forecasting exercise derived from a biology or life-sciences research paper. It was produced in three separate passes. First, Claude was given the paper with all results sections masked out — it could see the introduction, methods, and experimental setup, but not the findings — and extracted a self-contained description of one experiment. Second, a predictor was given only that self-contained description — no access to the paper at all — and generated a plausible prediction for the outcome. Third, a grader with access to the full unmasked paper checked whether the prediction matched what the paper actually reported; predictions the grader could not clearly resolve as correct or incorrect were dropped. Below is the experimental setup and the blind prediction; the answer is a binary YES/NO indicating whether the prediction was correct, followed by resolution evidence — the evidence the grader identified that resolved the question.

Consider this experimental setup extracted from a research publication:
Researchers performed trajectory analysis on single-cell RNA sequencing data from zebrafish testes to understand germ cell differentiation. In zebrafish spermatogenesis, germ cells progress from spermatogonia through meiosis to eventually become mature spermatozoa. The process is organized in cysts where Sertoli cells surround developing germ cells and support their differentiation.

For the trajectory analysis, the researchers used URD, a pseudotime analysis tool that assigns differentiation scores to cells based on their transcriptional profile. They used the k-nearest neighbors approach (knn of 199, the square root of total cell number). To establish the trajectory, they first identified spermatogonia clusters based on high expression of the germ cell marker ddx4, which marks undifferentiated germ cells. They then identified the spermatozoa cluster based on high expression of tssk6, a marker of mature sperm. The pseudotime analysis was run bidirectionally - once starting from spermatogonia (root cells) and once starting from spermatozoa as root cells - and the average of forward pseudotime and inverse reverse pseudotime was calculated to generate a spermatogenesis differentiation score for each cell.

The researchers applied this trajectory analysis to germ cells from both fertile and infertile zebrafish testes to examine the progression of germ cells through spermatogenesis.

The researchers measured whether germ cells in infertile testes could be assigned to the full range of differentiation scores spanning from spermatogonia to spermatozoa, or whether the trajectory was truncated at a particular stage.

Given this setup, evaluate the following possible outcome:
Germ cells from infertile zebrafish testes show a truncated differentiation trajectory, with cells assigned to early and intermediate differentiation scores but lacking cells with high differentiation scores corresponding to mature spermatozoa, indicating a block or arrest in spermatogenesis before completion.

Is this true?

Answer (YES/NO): YES